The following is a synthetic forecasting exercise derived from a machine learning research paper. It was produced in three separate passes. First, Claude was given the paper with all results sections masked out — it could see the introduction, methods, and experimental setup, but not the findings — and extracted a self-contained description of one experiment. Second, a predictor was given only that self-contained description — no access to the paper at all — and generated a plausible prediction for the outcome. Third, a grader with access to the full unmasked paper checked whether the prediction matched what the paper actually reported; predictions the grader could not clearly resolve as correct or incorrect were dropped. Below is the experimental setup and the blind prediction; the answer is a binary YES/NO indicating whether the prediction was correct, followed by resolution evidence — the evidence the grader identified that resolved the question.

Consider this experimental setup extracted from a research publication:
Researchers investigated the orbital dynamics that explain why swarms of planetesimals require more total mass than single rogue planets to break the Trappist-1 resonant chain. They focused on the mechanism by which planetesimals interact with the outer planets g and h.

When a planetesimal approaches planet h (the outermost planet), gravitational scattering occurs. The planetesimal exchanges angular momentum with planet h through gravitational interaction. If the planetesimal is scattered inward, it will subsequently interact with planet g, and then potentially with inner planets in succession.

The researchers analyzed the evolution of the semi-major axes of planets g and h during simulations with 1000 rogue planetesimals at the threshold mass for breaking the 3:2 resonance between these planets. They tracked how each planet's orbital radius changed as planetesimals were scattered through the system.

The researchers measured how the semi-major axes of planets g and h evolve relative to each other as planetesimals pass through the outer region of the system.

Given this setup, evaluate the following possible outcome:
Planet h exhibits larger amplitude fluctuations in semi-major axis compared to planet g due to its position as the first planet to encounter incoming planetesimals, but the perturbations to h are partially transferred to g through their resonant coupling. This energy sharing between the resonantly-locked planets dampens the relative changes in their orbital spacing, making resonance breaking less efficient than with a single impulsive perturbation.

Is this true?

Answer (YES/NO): NO